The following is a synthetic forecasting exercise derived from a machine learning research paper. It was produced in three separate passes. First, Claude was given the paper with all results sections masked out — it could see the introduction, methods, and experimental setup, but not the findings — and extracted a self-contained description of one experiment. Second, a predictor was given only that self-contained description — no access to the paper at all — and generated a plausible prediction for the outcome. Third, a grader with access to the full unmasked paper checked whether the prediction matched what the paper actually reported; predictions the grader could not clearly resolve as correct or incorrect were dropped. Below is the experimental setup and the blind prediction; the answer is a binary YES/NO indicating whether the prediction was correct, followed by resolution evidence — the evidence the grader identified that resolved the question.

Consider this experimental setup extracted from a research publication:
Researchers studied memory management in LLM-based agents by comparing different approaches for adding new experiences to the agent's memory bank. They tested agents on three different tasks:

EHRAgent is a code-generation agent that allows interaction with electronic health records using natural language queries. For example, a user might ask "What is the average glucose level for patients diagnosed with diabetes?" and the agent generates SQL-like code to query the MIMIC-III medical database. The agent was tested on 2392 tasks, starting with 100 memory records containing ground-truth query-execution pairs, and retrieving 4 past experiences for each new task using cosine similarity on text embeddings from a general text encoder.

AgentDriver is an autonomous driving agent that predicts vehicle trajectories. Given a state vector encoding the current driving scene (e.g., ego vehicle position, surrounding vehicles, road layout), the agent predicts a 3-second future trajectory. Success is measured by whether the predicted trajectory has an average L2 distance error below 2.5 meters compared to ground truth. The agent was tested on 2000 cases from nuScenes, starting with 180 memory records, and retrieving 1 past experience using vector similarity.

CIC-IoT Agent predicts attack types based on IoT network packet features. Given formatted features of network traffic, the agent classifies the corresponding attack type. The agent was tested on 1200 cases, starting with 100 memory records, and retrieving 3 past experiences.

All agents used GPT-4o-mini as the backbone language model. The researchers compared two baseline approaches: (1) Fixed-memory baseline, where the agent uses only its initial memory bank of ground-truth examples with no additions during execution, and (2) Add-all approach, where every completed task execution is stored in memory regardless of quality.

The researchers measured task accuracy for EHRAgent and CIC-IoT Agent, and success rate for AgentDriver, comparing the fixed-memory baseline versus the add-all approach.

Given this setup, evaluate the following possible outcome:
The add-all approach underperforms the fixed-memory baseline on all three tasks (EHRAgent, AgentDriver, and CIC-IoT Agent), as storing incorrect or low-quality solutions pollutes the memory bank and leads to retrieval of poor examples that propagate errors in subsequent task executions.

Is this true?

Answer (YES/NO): YES